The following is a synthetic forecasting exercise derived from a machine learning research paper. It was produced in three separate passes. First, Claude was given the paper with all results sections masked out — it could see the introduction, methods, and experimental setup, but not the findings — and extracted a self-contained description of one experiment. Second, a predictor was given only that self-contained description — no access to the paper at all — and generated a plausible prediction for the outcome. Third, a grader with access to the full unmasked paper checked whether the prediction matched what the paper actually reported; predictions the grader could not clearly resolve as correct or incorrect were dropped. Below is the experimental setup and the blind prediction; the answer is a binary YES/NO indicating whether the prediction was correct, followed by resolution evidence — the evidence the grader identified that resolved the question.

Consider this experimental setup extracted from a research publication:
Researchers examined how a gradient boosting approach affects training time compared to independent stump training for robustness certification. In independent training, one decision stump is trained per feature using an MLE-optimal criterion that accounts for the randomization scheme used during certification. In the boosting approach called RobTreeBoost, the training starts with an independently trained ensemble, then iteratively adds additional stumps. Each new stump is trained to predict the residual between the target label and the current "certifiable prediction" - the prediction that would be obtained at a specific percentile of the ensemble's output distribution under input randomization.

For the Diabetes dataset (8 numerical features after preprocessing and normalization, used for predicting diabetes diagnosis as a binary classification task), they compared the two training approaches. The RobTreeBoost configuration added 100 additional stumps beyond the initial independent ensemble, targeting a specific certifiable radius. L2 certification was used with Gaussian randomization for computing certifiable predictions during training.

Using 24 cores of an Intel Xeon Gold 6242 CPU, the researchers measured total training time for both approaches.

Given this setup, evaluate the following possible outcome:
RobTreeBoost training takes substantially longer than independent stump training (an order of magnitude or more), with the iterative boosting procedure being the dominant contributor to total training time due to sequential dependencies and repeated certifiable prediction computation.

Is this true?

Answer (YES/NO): YES